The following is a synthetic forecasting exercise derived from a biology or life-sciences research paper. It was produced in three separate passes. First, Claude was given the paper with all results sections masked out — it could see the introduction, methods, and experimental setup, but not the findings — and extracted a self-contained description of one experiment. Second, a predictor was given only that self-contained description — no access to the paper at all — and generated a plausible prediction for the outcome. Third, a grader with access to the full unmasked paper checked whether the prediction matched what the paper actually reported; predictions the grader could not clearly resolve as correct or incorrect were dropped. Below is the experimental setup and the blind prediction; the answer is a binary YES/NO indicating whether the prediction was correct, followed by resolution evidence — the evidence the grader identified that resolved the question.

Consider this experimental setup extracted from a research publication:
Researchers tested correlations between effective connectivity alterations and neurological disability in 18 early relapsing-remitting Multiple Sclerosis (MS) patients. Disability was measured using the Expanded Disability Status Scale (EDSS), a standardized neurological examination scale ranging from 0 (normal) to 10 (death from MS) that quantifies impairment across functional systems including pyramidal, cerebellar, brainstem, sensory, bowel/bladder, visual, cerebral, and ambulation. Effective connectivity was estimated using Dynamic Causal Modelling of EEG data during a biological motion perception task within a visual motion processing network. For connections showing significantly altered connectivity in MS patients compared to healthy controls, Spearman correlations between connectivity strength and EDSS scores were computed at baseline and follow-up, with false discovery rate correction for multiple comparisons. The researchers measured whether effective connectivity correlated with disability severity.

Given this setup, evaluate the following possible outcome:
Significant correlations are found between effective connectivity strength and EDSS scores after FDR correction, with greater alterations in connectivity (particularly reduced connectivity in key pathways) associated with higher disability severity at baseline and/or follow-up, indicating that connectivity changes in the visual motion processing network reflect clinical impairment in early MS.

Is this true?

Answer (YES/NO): NO